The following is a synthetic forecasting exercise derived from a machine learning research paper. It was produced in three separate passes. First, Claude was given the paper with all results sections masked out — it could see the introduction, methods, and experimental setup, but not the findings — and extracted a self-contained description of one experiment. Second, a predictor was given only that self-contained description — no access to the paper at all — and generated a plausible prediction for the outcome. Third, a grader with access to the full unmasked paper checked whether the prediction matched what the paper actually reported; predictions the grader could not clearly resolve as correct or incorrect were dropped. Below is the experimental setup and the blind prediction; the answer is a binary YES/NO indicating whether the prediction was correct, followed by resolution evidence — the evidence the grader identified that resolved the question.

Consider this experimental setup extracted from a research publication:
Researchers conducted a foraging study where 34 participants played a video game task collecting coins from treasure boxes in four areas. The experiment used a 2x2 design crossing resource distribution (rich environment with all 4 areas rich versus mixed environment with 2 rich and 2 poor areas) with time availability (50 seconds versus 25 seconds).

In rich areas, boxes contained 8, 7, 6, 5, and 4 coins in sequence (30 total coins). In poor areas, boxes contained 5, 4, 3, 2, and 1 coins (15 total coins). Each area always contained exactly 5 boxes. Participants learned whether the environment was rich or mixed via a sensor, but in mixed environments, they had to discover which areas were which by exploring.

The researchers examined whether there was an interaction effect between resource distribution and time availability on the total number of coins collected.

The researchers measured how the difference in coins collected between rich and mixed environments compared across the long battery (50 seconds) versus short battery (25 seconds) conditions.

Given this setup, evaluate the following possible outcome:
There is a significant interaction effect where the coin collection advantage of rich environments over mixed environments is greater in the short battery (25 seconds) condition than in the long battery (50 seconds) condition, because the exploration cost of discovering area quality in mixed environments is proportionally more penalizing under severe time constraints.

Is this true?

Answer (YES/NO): NO